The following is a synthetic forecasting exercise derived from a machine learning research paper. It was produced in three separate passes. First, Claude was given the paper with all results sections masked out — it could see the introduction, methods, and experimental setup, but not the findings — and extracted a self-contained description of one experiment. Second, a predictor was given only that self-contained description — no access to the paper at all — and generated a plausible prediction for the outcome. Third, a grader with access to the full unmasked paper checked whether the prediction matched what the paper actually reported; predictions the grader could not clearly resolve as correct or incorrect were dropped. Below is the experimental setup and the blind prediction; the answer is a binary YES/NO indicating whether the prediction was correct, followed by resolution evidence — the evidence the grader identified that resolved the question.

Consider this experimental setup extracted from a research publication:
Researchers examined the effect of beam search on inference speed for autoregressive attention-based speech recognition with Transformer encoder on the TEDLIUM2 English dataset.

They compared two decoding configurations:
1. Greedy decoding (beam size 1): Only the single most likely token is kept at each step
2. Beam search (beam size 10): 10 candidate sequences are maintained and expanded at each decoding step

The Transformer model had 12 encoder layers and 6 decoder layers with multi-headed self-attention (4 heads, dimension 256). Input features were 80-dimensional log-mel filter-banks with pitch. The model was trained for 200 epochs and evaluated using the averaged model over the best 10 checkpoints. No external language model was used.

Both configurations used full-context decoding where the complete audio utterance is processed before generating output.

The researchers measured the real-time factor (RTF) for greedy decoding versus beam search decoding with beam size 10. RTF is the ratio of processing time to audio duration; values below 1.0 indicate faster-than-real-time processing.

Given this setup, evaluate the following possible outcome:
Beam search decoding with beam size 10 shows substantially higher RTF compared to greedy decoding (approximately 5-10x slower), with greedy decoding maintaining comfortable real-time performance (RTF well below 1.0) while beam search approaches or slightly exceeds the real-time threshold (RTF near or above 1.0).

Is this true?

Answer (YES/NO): NO